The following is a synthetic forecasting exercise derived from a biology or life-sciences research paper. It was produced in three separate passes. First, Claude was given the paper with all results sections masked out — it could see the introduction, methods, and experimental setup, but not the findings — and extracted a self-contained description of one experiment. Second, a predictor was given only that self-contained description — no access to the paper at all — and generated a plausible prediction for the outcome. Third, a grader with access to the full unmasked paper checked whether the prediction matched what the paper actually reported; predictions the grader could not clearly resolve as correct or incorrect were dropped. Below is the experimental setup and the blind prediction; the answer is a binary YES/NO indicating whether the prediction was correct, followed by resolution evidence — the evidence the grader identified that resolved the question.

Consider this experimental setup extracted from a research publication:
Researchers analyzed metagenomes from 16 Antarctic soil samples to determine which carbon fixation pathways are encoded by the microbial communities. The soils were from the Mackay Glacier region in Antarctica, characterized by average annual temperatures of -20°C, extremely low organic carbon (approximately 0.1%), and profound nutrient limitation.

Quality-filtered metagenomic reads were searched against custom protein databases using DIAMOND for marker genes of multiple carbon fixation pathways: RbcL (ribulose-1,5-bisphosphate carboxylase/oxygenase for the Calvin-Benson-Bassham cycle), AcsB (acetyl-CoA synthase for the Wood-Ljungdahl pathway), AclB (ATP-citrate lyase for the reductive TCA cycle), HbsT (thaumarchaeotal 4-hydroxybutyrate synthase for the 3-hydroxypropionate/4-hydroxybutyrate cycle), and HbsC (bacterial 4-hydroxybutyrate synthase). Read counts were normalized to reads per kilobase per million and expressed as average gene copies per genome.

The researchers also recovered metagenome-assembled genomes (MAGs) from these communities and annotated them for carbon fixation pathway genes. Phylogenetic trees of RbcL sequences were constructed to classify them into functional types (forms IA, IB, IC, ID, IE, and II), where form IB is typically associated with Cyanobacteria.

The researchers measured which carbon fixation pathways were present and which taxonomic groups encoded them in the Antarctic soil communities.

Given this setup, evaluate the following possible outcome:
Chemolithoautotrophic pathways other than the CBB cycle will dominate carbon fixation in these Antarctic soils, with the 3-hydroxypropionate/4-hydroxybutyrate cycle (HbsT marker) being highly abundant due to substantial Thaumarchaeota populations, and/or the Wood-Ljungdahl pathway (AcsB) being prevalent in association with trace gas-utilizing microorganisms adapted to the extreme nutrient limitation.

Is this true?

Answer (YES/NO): NO